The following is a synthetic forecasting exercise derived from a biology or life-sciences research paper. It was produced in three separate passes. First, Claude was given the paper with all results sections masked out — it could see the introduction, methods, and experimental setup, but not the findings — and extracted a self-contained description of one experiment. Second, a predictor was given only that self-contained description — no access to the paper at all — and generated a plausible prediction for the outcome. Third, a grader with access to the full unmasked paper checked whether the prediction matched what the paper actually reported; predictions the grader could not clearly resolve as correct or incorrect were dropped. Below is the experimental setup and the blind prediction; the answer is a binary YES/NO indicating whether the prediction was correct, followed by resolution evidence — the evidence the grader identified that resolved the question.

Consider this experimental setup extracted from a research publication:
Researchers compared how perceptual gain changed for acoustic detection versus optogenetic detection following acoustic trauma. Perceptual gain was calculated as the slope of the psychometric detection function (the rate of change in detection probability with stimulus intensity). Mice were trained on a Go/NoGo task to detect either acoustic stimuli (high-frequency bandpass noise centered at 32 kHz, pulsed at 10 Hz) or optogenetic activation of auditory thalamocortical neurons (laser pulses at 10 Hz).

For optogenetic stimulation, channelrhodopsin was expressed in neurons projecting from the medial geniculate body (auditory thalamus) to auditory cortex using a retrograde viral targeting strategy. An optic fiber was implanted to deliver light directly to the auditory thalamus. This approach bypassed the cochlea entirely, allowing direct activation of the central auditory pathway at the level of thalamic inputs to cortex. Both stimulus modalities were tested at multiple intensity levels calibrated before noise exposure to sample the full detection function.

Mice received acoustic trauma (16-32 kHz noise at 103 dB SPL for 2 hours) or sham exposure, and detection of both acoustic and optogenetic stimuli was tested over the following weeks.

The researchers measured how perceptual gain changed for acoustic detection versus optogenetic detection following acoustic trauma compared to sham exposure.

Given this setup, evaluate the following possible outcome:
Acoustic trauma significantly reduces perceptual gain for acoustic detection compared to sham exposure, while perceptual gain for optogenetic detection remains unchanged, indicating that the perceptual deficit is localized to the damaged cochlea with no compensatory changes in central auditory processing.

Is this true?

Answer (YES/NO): NO